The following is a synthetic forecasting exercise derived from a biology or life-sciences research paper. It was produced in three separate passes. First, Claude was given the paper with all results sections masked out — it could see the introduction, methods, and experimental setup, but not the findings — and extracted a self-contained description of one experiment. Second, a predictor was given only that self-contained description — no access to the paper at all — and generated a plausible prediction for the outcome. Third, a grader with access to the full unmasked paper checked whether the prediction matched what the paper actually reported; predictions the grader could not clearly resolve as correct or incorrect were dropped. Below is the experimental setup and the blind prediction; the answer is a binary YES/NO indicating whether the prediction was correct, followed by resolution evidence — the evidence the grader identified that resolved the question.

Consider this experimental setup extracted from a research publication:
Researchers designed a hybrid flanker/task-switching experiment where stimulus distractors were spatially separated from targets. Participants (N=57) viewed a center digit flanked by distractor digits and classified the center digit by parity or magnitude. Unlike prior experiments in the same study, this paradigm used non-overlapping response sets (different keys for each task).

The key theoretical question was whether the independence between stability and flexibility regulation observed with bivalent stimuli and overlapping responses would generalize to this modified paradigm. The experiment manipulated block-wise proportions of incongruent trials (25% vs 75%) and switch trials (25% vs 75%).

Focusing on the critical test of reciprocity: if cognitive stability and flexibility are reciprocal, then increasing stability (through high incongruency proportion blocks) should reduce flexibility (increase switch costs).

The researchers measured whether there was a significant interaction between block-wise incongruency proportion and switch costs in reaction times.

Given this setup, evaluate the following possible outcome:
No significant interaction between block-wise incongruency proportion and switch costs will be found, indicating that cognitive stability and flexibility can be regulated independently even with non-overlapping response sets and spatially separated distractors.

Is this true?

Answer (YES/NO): NO